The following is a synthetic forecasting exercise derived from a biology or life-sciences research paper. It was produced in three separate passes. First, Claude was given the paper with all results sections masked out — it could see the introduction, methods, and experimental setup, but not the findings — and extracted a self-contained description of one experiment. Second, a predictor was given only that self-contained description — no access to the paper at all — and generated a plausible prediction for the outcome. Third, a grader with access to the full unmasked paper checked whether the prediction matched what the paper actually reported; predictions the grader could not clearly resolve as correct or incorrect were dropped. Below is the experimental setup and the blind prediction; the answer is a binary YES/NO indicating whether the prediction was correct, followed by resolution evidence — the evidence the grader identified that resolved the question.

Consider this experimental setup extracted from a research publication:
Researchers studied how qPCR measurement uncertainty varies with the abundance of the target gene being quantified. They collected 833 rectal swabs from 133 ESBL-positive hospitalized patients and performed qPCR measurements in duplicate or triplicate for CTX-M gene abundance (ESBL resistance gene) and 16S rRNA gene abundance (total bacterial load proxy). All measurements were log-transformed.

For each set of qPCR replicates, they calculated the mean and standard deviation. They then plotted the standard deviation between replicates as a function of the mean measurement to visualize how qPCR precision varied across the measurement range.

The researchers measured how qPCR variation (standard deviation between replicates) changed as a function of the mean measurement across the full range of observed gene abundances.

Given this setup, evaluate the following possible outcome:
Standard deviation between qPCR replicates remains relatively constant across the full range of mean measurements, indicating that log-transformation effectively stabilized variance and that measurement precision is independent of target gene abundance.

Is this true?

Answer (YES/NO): NO